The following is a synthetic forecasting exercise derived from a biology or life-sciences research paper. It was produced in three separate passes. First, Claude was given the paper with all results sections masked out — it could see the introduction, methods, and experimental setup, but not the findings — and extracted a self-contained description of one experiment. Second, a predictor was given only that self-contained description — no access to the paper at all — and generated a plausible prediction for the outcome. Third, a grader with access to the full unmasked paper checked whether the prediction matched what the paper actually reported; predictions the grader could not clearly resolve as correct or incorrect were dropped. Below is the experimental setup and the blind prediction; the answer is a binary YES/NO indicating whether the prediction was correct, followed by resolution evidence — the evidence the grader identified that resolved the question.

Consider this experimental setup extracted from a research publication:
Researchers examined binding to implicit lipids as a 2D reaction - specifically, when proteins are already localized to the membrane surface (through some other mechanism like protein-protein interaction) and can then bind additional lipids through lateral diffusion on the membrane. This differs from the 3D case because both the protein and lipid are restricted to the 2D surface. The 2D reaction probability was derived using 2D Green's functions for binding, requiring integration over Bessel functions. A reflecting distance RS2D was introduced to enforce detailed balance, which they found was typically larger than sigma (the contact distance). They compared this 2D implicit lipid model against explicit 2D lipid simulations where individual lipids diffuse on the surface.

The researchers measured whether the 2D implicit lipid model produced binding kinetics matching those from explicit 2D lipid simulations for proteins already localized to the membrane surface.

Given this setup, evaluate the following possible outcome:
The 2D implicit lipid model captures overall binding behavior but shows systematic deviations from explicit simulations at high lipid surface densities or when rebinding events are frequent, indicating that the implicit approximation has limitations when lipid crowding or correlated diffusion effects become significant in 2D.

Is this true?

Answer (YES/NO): NO